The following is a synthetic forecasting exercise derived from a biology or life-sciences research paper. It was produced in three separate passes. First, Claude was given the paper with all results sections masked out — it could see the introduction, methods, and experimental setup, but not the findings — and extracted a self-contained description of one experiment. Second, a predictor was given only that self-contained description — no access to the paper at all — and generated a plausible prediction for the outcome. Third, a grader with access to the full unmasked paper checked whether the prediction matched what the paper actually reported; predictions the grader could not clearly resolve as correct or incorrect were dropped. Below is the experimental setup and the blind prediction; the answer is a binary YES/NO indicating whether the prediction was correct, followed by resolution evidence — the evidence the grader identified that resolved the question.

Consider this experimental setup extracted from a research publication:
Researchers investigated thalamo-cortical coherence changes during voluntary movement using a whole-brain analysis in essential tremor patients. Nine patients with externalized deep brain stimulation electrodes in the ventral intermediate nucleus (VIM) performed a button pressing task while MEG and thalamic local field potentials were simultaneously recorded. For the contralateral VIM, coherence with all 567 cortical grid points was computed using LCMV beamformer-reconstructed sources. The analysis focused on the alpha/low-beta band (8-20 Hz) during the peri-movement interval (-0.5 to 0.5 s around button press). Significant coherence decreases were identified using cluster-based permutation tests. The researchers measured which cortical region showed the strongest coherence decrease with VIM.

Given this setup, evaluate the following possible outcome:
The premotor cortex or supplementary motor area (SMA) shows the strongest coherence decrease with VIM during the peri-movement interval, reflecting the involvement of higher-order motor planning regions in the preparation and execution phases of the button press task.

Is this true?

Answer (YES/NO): YES